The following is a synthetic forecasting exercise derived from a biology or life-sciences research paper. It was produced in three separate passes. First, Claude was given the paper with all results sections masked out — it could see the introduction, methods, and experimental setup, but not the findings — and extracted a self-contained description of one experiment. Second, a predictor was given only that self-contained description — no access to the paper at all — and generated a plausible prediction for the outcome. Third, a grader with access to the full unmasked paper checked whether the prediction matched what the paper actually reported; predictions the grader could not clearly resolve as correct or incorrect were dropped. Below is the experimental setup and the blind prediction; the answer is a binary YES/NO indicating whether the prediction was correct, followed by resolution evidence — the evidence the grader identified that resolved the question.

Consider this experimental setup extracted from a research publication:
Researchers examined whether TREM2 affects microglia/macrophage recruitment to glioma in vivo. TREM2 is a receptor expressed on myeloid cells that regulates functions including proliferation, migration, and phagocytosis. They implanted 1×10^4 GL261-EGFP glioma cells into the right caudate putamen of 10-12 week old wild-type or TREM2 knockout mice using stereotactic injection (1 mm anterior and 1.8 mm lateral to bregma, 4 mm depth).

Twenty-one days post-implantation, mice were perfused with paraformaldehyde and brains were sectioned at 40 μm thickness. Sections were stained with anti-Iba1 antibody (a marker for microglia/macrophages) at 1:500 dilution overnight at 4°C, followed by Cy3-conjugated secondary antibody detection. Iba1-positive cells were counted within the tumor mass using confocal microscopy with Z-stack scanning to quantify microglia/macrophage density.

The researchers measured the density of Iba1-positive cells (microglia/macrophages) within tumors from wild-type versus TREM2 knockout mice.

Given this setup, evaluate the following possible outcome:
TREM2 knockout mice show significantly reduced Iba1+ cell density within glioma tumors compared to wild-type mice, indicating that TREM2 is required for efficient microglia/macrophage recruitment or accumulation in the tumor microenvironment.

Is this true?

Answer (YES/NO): YES